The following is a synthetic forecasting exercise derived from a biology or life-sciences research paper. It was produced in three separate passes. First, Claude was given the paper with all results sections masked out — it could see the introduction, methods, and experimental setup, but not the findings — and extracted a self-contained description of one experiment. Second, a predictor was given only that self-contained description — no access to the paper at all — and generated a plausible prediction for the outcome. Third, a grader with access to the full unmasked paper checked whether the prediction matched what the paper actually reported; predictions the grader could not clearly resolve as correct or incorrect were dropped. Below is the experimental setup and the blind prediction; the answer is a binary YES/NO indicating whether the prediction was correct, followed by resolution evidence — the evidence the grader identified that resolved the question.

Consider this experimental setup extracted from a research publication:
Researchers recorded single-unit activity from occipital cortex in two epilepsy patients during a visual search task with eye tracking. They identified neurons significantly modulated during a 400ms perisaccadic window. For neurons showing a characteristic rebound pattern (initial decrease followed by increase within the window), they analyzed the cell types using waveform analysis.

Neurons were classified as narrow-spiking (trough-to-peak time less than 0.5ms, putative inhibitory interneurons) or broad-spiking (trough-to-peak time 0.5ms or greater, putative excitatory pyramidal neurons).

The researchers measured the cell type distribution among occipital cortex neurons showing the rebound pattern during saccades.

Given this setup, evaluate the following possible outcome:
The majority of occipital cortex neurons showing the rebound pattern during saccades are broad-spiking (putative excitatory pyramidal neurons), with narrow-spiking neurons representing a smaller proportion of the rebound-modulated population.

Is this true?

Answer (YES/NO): NO